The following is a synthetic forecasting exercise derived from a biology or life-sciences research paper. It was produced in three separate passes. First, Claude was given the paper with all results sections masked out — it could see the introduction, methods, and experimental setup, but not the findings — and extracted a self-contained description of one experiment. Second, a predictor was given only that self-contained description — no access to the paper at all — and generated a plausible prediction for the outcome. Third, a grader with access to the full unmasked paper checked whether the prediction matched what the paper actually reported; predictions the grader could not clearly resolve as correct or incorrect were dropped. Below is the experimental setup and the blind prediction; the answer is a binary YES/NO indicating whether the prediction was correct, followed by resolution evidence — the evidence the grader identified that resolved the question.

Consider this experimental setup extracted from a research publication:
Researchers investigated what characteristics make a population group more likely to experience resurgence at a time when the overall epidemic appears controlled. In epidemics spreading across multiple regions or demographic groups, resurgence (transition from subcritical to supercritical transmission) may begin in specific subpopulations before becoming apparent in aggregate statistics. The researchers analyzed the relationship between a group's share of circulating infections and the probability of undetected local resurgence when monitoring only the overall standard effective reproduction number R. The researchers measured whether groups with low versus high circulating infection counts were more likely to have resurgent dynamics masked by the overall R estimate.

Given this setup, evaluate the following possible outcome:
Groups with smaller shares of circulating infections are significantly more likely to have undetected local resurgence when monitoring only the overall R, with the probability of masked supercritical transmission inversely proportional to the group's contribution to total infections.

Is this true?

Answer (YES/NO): YES